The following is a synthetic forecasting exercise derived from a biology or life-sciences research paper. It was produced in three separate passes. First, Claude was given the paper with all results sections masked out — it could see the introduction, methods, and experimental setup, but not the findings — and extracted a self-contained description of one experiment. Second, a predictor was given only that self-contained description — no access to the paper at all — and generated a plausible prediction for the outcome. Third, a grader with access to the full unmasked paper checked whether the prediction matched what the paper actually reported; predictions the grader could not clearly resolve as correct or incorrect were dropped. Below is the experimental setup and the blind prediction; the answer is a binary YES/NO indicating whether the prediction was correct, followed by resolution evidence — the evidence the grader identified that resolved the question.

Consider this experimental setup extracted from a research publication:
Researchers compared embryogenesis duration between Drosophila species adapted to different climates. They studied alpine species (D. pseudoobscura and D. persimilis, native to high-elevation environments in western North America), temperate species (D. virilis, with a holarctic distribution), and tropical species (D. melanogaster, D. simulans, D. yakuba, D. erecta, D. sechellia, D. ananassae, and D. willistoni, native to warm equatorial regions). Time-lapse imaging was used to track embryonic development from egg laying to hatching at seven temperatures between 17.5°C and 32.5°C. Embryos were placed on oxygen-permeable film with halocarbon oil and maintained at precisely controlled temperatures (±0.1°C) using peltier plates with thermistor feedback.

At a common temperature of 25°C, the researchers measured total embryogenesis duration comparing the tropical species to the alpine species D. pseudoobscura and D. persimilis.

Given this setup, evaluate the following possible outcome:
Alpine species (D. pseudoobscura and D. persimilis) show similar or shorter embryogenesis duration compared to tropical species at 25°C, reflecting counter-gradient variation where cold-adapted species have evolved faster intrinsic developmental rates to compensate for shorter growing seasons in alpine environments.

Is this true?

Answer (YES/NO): NO